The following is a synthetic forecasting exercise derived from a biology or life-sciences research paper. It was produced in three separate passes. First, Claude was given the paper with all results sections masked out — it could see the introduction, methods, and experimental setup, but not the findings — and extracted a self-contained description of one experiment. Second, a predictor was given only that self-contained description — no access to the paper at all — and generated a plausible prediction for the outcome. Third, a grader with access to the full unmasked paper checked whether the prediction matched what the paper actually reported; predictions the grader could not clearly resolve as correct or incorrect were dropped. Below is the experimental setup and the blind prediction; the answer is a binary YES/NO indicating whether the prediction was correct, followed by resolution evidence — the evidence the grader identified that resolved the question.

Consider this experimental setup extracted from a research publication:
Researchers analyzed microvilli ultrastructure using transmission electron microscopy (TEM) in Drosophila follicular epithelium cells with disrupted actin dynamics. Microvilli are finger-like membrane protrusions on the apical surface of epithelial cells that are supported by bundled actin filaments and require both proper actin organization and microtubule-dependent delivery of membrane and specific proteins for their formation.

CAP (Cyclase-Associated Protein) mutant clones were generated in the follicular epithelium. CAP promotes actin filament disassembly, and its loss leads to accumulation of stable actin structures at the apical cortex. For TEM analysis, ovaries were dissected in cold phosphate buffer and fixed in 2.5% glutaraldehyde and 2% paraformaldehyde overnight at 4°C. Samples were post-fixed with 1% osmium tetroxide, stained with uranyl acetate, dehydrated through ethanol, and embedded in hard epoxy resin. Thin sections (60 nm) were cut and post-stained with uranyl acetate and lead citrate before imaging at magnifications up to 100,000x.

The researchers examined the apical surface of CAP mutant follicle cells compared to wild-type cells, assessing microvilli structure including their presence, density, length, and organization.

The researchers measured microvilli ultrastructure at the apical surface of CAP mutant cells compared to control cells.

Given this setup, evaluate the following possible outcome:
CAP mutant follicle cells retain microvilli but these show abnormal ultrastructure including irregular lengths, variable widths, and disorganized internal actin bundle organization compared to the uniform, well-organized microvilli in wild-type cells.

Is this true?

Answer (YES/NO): NO